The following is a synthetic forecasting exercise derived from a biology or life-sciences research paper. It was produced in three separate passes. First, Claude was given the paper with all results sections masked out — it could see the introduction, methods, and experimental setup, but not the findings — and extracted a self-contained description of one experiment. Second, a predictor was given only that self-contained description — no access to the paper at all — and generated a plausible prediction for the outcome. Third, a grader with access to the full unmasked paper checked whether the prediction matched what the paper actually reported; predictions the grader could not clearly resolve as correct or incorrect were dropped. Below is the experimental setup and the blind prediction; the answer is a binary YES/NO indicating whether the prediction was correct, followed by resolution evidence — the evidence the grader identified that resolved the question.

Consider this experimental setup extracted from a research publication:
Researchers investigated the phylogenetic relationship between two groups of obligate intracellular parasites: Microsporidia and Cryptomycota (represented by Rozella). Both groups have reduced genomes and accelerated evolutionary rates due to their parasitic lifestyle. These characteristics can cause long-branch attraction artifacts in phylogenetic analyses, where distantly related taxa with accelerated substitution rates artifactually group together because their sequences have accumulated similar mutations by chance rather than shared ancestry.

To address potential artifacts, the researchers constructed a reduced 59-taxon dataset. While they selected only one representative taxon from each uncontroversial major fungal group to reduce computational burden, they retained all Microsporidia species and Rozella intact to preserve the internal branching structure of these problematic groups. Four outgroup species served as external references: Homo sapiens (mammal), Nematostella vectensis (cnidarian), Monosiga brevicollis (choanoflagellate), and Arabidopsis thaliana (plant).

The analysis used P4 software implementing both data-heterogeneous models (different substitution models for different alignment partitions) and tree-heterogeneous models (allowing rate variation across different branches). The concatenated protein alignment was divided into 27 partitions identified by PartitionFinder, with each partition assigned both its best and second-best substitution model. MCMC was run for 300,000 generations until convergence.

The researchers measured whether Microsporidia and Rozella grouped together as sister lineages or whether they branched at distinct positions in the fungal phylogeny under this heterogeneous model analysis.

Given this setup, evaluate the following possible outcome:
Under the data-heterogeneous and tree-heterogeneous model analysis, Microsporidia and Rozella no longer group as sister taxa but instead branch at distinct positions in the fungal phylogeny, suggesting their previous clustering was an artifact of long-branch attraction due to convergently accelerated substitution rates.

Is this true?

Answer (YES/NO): YES